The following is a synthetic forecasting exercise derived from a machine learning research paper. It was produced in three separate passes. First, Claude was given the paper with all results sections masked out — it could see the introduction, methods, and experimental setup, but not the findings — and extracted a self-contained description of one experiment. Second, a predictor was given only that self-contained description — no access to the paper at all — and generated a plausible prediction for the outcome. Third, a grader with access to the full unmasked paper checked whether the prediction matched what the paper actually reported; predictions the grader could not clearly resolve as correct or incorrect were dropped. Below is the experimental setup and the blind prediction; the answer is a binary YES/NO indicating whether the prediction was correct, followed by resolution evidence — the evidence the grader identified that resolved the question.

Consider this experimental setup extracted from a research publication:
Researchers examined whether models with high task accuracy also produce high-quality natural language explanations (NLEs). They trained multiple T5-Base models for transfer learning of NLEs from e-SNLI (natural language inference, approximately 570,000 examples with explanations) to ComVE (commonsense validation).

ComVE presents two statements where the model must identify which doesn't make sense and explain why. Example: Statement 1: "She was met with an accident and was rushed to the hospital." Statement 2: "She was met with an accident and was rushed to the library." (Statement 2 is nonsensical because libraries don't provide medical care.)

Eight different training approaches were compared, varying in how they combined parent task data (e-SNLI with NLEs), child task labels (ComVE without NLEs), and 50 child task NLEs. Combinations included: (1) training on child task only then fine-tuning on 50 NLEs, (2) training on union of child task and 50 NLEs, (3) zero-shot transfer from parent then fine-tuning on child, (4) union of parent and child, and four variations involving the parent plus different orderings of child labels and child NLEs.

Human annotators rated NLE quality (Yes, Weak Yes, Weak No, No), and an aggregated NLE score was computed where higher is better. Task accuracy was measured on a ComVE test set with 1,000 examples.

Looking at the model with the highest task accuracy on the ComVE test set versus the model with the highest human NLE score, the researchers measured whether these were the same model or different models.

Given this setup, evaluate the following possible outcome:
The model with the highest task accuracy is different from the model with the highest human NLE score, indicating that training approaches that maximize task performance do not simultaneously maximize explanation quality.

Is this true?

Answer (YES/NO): YES